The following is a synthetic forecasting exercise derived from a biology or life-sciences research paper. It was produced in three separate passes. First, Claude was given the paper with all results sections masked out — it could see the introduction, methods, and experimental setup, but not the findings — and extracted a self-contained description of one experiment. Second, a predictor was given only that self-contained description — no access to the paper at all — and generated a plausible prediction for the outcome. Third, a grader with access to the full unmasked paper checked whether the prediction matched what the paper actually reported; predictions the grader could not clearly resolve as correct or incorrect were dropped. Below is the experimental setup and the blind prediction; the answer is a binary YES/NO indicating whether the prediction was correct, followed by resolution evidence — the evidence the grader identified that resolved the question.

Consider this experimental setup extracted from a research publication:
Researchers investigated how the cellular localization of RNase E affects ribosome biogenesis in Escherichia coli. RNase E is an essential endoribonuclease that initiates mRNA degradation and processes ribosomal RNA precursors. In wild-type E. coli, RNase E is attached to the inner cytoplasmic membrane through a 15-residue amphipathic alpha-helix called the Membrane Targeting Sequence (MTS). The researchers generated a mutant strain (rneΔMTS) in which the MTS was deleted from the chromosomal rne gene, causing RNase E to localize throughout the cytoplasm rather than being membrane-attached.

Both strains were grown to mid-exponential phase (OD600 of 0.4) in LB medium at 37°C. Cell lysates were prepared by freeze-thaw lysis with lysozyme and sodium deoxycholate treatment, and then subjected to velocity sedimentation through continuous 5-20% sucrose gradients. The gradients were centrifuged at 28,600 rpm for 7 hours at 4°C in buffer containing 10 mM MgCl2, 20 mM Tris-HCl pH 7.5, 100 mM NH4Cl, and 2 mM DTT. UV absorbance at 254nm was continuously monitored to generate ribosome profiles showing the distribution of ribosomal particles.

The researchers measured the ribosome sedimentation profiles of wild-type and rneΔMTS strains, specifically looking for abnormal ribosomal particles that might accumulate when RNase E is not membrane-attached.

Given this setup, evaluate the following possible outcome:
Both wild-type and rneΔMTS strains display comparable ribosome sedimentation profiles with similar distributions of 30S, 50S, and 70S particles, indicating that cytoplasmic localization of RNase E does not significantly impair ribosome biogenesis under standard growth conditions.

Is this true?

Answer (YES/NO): NO